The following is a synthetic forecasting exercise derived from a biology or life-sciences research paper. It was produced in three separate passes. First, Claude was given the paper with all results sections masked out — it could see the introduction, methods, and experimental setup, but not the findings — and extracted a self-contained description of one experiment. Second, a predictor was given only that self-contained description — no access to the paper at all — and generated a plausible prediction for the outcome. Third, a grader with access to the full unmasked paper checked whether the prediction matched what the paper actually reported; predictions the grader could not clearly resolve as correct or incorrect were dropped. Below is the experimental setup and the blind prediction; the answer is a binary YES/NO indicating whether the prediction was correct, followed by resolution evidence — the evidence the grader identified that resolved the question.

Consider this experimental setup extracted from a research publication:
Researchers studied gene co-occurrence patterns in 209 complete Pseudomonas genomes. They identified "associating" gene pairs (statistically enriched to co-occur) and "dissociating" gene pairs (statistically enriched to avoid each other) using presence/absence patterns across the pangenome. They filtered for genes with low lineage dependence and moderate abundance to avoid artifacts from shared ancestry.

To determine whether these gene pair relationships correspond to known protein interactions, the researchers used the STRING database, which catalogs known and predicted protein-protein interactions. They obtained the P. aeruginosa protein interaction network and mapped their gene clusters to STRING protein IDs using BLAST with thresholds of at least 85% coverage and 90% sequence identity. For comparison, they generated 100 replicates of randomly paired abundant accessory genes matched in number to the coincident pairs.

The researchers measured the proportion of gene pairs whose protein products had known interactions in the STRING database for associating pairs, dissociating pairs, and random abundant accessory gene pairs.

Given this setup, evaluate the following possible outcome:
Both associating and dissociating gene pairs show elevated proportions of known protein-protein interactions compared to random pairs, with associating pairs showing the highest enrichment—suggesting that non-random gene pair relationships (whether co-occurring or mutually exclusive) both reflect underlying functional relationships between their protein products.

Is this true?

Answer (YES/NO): NO